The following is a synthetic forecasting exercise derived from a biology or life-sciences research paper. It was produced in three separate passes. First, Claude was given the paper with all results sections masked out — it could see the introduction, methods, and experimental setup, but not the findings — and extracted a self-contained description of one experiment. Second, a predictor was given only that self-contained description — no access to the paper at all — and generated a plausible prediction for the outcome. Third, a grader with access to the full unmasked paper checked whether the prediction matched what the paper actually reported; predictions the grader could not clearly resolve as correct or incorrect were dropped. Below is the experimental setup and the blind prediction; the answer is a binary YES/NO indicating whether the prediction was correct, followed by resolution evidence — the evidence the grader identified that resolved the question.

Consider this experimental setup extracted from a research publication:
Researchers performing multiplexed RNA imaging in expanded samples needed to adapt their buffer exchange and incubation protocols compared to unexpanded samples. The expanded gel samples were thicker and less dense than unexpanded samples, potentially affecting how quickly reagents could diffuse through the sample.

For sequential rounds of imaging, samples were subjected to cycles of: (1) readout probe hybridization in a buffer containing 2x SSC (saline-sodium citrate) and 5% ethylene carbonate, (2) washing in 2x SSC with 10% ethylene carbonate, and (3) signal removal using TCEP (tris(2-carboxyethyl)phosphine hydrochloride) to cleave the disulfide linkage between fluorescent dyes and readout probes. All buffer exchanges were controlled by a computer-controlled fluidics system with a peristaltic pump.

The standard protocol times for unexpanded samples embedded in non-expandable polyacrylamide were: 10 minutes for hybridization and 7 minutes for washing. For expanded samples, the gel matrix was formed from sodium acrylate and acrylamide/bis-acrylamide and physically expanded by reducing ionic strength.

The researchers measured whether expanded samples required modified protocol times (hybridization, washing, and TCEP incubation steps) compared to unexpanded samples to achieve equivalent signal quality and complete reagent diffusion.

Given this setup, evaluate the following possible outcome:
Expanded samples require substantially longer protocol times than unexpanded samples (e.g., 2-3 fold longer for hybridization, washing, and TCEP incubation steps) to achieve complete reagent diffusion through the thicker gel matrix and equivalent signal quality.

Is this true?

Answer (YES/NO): YES